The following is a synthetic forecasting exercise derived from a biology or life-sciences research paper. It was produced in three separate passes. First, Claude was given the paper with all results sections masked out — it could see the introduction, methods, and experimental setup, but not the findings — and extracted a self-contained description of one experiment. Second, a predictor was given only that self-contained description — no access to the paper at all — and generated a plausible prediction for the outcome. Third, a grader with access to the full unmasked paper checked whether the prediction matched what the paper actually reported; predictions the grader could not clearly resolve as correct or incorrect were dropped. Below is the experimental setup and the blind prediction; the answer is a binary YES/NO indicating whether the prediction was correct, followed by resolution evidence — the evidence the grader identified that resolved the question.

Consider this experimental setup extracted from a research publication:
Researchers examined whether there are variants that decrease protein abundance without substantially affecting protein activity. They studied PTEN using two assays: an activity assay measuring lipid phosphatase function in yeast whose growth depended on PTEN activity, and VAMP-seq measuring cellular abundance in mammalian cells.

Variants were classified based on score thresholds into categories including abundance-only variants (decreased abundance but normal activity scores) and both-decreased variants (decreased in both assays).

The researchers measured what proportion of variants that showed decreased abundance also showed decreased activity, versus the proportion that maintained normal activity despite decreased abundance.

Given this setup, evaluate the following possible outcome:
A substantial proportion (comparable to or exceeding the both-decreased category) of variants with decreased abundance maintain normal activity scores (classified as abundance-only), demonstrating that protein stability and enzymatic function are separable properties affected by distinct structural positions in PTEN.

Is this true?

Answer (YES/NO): NO